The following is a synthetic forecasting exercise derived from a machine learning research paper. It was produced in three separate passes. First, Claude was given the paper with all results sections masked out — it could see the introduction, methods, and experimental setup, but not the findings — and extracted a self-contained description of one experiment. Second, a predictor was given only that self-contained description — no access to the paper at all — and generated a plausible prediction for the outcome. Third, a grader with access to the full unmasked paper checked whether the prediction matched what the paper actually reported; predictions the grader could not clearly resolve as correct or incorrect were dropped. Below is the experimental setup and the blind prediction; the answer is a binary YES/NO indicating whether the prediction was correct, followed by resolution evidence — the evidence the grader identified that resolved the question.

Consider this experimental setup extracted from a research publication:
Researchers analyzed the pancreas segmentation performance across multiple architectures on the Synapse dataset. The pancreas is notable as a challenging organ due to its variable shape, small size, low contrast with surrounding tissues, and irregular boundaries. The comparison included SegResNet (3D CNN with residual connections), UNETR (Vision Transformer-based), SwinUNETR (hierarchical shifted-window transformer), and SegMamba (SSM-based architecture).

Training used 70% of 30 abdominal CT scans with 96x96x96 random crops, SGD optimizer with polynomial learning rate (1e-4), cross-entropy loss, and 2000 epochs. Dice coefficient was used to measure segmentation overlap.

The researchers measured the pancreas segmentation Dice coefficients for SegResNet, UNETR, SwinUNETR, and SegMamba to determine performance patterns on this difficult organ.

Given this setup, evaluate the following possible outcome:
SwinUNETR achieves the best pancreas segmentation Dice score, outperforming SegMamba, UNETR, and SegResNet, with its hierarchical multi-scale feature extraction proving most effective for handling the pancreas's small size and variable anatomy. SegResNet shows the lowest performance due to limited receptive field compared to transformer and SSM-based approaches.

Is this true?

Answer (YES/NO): NO